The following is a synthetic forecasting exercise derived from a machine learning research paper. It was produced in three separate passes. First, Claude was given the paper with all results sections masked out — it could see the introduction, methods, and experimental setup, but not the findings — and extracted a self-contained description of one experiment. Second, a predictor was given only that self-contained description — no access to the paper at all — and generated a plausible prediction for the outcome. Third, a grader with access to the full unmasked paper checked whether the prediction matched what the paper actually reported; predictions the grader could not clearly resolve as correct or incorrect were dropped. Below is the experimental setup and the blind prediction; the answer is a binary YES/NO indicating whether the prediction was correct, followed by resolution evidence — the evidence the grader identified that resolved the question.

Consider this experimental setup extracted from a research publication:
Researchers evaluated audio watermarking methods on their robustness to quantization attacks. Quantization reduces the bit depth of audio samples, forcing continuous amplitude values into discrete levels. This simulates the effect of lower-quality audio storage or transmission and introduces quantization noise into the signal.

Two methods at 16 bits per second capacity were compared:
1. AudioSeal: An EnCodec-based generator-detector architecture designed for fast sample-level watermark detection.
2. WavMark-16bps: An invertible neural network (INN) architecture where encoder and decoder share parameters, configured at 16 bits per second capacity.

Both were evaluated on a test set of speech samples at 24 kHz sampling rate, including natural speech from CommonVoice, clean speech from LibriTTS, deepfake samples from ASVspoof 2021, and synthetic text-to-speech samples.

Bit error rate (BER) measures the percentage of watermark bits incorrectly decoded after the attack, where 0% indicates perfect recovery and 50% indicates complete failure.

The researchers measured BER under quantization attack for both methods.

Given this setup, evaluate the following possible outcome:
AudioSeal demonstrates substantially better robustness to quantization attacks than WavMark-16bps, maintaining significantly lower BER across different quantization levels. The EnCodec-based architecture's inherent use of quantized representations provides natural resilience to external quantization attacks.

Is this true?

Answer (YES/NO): YES